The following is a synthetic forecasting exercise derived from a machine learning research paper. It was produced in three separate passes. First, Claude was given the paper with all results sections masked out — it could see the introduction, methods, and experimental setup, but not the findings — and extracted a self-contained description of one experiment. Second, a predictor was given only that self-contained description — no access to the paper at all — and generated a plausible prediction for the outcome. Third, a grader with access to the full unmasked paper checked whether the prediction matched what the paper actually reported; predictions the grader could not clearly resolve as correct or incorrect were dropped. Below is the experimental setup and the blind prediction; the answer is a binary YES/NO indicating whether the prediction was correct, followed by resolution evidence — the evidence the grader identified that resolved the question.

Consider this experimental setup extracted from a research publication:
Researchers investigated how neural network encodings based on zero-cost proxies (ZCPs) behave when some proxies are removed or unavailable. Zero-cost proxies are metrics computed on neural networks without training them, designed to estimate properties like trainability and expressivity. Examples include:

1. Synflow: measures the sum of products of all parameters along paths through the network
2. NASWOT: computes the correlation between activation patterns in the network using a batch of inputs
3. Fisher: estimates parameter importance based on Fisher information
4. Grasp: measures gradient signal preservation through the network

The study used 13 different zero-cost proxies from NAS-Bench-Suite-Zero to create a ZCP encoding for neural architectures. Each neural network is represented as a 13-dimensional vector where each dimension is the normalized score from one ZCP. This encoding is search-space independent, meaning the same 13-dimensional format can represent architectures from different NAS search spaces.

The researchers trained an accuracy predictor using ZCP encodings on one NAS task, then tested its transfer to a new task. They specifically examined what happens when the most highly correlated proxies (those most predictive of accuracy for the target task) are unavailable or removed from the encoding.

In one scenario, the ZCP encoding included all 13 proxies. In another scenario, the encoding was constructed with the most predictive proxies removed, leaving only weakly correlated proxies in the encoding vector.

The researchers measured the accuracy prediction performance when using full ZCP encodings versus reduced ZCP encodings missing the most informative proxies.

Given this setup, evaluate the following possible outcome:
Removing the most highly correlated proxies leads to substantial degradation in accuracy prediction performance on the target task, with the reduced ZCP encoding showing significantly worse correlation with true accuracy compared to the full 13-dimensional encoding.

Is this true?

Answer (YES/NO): YES